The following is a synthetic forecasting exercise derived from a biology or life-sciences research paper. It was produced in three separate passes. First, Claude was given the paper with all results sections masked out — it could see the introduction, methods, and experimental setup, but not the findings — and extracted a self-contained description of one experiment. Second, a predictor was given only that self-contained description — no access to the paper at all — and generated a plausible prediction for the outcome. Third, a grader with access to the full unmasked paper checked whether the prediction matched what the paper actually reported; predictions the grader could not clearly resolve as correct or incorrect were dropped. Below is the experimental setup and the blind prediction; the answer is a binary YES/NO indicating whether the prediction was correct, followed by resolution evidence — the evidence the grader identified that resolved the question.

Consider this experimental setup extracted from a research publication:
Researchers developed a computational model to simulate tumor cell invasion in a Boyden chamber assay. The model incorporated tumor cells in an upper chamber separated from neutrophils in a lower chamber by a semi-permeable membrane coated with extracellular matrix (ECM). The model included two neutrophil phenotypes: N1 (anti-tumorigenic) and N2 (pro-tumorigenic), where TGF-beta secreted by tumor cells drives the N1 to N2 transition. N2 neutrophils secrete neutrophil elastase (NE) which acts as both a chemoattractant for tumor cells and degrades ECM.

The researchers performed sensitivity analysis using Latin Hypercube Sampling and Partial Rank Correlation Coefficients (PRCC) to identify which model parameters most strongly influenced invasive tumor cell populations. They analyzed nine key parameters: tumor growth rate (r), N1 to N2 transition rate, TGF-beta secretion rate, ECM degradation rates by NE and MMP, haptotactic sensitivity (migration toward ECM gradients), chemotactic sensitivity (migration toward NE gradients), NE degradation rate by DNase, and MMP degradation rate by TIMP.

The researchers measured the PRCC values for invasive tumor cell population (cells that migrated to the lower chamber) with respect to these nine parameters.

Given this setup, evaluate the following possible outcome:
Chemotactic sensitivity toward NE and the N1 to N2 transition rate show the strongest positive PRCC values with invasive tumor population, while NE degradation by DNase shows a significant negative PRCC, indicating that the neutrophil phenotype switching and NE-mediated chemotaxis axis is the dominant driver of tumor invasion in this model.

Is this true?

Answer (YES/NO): NO